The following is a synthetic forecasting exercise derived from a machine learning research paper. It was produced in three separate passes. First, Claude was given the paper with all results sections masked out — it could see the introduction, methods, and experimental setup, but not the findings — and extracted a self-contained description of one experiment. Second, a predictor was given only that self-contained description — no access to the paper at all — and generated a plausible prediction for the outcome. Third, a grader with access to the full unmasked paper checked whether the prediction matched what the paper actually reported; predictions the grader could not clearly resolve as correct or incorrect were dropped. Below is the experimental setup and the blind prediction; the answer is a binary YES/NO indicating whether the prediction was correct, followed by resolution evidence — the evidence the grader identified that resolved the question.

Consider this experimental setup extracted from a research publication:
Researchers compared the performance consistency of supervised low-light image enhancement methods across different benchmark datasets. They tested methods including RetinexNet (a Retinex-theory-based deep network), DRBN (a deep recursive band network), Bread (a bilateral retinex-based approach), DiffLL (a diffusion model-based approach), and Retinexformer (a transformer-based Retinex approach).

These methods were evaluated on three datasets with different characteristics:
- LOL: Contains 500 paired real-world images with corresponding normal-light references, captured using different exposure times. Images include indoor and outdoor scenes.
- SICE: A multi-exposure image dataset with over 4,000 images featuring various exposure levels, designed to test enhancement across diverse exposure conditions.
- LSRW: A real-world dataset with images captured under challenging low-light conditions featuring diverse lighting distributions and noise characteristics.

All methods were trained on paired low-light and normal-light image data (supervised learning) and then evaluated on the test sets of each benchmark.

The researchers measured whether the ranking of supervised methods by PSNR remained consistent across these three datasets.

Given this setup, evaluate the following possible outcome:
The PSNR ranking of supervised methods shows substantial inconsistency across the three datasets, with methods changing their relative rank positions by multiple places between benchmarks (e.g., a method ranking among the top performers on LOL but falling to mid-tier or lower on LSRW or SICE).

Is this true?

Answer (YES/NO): YES